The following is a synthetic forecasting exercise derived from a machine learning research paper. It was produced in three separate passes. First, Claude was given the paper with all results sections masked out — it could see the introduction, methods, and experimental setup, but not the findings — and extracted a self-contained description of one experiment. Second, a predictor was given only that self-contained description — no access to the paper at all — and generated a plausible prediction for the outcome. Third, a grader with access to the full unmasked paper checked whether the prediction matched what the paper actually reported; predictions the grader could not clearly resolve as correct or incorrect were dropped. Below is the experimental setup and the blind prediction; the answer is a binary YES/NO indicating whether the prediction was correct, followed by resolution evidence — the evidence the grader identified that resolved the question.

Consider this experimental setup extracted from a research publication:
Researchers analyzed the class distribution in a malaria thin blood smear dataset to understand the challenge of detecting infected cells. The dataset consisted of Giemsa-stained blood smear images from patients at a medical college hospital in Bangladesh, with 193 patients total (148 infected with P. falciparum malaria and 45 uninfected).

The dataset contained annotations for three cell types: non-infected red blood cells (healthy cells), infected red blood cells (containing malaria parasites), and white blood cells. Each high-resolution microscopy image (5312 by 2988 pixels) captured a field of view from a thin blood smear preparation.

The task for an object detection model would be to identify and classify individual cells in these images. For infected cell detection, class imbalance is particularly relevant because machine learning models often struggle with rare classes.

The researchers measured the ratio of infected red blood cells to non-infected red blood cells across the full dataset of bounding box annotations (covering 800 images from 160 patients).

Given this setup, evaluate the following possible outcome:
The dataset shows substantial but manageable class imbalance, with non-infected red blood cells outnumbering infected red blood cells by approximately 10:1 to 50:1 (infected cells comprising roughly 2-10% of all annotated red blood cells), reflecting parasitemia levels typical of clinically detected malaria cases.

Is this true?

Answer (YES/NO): YES